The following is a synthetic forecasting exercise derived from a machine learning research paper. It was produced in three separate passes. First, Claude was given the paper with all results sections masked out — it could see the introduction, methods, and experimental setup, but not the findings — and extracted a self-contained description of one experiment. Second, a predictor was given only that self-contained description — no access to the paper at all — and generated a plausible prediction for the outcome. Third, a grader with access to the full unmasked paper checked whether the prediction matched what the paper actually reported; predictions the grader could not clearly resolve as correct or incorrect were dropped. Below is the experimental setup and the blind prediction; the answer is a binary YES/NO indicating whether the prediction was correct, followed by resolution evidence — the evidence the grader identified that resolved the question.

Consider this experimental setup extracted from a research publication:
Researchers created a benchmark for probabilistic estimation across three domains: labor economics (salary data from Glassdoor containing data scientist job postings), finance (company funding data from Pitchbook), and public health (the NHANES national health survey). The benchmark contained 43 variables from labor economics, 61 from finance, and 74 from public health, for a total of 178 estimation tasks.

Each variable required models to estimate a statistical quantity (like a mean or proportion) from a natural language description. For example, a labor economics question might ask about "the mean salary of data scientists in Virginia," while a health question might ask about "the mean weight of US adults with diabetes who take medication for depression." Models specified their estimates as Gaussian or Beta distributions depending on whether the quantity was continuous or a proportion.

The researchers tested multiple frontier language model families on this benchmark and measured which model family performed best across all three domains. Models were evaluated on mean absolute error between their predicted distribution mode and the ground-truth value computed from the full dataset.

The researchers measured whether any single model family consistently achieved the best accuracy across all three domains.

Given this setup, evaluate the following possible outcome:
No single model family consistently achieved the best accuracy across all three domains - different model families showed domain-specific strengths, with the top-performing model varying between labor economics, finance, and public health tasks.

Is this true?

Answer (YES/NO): NO